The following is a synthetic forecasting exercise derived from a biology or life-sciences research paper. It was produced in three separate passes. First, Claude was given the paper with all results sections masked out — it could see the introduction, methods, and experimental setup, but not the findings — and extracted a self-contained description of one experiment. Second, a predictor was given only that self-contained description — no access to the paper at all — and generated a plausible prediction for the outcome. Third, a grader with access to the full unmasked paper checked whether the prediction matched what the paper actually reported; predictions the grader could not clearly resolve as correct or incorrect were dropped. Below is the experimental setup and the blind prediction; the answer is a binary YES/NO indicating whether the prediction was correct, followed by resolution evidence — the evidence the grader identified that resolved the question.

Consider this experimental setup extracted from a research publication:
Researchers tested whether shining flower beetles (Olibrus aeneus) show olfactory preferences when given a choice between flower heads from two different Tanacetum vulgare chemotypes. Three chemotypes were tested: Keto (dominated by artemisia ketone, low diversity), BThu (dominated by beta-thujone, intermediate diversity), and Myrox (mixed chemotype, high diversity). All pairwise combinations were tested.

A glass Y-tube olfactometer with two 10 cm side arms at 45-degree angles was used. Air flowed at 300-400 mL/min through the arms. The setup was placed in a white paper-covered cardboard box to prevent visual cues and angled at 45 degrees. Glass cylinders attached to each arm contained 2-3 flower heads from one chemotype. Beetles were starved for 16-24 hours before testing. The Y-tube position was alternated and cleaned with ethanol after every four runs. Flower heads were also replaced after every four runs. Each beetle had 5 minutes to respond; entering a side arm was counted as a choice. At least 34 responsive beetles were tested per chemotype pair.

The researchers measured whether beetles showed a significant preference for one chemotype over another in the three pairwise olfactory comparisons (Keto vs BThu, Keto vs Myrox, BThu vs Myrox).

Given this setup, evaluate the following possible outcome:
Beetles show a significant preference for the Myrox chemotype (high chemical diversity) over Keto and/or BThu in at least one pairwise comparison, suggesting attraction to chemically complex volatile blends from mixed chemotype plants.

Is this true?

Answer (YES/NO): NO